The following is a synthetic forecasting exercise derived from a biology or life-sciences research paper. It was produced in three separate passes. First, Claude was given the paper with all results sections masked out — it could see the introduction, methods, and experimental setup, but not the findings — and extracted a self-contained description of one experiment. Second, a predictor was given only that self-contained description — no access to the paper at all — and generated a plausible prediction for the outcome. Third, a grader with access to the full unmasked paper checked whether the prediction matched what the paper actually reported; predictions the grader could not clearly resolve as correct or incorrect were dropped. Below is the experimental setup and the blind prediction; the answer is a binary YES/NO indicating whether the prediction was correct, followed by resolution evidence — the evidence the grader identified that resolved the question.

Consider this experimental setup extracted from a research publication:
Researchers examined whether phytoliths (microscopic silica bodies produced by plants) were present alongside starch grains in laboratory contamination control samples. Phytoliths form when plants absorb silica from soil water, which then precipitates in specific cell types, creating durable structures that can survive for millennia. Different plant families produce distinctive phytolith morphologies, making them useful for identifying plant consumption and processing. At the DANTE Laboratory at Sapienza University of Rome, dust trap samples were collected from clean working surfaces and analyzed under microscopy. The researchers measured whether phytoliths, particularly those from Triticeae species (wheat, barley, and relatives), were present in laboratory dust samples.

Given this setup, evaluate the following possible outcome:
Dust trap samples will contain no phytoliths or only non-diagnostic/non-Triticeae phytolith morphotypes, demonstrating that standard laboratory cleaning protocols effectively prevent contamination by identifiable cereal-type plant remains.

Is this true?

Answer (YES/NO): YES